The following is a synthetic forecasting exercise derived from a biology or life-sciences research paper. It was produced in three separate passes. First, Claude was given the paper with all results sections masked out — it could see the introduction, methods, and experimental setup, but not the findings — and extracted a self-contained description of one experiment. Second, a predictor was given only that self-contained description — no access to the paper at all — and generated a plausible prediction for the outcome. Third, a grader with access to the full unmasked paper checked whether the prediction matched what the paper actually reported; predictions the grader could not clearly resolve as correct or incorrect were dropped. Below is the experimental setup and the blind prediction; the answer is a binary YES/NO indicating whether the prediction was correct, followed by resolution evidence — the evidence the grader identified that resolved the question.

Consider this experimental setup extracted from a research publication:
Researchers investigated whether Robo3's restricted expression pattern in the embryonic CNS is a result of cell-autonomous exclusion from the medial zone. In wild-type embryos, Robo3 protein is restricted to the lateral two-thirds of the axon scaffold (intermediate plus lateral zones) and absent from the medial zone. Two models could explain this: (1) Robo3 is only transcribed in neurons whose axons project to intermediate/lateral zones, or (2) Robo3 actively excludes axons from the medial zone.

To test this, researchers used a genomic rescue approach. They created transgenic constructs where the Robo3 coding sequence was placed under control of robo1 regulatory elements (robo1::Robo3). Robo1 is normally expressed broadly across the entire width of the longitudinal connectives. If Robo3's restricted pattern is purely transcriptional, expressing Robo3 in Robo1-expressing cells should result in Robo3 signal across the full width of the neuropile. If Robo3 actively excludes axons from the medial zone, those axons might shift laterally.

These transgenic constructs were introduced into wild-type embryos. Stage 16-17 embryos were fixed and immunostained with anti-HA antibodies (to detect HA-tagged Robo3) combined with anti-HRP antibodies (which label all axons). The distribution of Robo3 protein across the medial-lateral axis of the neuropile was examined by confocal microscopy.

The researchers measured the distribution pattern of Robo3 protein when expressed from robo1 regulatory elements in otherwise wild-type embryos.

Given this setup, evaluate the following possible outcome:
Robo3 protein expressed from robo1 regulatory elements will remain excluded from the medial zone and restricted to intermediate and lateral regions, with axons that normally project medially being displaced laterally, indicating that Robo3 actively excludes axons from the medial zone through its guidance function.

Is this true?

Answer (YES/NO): NO